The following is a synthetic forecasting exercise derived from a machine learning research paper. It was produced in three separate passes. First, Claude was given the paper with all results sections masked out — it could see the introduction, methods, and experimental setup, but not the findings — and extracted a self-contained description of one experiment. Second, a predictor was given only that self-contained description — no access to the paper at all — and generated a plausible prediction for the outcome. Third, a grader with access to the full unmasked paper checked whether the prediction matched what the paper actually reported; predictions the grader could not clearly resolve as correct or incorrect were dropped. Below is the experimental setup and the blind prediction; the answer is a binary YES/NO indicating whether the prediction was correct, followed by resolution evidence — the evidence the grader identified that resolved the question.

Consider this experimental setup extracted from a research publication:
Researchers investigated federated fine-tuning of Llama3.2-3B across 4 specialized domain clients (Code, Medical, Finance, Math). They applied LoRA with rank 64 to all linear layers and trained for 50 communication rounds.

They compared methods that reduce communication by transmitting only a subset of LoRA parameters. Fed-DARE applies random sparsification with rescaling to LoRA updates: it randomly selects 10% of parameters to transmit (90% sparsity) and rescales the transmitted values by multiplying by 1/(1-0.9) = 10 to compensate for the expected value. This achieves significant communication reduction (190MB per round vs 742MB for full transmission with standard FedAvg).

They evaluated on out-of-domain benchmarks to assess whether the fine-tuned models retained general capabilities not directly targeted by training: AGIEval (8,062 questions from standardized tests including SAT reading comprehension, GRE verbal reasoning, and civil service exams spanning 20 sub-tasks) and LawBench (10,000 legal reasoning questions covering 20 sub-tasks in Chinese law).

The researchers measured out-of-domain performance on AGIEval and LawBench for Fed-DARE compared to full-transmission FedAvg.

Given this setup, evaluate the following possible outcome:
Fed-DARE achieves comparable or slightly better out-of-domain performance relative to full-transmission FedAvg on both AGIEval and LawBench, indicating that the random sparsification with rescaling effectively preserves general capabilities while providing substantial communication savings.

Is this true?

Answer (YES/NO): NO